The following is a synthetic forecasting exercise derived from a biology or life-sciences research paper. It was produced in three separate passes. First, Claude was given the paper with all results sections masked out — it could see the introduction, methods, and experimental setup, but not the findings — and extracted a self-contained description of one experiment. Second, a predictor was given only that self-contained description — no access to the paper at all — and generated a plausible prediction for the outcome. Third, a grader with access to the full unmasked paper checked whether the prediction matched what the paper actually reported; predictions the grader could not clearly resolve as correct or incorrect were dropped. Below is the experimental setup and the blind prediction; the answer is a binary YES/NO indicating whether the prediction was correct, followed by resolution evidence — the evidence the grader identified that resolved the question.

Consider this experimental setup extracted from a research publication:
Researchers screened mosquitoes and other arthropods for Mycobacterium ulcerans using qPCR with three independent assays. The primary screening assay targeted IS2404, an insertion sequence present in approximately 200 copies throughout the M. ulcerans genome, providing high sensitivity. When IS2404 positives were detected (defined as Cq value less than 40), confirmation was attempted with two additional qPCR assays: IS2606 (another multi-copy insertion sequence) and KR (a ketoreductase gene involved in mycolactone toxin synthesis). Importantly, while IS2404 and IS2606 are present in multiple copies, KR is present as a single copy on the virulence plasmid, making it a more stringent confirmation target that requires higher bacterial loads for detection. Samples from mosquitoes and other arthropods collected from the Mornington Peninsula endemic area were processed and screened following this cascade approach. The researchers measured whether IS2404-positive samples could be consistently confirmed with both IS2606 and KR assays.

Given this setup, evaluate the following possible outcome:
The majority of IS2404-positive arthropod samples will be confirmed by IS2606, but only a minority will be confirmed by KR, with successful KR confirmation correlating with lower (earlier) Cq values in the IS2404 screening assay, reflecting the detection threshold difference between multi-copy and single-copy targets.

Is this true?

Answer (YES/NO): NO